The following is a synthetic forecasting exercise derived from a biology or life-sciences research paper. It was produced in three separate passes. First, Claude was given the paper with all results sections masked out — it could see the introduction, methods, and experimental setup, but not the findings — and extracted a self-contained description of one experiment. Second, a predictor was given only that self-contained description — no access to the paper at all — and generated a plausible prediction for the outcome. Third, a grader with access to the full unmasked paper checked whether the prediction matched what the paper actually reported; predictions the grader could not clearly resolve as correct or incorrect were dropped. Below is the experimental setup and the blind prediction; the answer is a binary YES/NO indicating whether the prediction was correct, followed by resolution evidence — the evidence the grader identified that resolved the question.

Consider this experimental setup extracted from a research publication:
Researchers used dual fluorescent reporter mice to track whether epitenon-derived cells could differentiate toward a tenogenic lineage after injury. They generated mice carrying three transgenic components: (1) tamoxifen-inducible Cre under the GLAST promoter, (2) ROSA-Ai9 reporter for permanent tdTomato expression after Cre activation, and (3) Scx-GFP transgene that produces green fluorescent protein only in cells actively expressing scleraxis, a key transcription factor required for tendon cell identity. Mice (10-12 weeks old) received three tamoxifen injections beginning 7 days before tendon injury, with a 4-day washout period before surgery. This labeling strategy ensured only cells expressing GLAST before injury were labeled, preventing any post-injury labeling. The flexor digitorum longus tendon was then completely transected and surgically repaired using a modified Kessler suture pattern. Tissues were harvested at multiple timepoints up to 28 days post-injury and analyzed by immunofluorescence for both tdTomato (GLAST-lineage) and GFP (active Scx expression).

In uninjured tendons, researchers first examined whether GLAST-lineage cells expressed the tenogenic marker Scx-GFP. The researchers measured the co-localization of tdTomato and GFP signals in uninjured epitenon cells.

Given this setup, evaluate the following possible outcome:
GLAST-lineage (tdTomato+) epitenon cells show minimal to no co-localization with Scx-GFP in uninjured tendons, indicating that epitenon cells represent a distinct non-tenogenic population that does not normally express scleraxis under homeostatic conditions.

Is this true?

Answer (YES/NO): YES